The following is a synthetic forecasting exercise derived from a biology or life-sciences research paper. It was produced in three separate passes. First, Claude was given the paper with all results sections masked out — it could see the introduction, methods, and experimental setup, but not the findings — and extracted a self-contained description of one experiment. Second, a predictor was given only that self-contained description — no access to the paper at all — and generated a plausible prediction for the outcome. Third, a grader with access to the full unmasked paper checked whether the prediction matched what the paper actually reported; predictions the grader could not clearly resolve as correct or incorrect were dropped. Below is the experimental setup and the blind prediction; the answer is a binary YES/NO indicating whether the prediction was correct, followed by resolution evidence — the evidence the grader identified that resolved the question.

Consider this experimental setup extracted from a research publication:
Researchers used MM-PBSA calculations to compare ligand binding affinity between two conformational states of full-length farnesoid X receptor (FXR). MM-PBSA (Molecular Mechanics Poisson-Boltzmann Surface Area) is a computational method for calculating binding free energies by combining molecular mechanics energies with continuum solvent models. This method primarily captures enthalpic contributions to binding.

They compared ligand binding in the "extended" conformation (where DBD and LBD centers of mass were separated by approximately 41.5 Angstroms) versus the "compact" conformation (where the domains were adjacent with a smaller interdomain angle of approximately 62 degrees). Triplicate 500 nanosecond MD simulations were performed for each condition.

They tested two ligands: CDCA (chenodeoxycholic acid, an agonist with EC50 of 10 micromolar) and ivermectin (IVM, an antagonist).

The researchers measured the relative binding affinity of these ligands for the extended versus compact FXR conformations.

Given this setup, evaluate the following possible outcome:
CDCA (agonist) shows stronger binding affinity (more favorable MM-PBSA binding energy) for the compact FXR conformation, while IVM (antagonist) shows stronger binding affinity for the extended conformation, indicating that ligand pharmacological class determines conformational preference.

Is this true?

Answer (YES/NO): NO